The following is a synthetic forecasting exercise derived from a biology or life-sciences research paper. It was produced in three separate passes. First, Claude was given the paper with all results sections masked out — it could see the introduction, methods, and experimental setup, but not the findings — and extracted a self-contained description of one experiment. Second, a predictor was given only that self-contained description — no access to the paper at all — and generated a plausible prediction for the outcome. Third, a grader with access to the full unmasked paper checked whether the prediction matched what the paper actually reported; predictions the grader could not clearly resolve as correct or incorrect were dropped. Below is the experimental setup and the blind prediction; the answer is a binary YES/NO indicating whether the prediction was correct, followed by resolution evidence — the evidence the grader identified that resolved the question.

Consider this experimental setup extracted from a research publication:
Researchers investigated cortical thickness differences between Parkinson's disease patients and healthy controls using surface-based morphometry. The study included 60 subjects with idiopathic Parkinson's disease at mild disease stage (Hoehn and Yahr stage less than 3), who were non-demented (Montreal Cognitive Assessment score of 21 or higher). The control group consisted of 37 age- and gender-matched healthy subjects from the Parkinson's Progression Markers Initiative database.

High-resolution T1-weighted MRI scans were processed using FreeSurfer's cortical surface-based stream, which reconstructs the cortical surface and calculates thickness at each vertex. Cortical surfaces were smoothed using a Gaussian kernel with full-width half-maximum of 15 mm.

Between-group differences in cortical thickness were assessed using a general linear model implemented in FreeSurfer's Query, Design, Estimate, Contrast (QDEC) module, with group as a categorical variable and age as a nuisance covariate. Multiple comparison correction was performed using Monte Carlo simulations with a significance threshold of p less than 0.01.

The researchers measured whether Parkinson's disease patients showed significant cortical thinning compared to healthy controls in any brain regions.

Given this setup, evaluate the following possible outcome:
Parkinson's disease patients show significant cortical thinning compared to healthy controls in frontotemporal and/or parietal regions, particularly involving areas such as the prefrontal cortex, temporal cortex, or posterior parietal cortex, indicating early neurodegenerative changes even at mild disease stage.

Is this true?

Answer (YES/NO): NO